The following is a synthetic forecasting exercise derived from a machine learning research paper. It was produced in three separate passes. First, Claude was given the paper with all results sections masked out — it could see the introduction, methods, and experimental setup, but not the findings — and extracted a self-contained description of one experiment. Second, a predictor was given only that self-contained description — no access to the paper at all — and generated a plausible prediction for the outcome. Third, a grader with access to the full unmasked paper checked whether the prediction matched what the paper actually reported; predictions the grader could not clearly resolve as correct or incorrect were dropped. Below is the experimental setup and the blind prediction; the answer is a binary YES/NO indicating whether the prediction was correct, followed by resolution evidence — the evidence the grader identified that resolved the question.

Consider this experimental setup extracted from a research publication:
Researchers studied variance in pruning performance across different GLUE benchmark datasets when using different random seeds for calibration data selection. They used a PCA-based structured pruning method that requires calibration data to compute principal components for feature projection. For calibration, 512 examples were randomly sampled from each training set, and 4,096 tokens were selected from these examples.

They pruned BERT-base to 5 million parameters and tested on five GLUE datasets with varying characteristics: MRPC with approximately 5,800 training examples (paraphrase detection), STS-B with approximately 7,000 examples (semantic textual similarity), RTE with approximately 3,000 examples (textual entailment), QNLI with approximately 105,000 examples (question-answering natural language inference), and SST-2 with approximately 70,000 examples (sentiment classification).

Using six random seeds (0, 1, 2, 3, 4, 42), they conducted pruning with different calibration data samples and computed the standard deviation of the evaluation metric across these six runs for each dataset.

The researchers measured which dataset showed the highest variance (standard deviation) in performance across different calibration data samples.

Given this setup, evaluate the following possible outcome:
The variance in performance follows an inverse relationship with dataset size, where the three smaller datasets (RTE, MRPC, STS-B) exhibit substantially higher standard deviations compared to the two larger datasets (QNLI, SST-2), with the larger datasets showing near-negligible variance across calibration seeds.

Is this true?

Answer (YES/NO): NO